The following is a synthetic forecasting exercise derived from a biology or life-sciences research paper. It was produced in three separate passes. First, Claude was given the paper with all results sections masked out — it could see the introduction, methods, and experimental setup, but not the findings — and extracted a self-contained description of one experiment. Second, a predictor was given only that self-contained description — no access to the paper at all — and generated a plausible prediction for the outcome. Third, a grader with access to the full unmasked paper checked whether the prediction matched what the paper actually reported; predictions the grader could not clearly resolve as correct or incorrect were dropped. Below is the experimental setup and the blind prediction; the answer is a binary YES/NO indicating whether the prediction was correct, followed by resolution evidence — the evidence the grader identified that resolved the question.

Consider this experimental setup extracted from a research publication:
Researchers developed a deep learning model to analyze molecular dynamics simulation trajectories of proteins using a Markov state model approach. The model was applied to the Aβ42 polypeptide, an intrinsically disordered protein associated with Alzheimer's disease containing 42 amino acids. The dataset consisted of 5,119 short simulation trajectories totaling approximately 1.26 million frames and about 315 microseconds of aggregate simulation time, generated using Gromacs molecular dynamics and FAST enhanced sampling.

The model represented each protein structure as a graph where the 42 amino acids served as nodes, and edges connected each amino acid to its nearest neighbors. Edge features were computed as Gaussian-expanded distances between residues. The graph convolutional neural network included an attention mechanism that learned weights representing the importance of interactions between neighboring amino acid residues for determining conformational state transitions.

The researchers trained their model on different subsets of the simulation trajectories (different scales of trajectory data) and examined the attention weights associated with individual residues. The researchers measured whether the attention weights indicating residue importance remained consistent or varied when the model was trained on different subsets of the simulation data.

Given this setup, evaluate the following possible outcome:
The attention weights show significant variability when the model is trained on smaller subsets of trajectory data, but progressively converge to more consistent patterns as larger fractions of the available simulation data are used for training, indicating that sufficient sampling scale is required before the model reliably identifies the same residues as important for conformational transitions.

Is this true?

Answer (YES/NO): NO